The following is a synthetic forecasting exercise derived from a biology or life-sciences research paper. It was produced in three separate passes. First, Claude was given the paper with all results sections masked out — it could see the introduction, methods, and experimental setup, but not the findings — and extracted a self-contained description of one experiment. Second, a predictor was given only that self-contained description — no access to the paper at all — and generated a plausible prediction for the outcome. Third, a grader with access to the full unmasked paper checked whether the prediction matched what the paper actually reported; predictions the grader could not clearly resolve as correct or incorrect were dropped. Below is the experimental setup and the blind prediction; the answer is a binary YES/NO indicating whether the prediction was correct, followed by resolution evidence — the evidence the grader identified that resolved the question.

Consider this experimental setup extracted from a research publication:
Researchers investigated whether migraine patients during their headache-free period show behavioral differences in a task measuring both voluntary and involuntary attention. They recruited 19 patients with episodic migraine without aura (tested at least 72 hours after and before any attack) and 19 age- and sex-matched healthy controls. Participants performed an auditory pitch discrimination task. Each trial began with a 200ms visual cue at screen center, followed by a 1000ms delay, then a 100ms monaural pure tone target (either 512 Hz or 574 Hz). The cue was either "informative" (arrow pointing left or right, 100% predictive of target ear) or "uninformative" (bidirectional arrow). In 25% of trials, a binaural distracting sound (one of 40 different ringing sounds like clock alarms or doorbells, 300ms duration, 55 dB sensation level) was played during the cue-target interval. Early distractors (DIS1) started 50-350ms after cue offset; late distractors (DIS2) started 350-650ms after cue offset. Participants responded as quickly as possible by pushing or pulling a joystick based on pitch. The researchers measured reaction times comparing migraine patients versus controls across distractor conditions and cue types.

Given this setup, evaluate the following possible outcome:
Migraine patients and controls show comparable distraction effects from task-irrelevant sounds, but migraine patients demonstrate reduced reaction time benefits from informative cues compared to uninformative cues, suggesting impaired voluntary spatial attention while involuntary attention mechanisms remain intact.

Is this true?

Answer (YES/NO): NO